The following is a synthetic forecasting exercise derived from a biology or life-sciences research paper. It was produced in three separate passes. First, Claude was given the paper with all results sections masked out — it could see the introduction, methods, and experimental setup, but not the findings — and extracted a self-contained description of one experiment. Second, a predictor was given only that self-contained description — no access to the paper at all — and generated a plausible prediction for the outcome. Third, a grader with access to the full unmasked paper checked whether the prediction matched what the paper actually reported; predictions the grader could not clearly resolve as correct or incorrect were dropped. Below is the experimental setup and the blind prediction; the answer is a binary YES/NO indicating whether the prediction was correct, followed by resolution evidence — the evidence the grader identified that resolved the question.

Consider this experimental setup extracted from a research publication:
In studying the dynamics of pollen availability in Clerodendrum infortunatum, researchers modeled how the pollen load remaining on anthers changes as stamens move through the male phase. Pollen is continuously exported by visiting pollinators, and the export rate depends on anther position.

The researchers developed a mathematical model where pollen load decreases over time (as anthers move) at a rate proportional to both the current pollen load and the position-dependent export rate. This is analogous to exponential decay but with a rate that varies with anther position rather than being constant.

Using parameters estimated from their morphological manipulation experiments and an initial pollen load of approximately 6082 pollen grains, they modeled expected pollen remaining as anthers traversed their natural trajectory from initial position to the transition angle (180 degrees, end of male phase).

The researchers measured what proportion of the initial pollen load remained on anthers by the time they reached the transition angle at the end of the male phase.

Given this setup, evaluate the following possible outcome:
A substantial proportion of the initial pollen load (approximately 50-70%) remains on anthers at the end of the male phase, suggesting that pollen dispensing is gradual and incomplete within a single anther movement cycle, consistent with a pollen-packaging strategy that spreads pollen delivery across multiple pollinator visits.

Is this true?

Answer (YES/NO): NO